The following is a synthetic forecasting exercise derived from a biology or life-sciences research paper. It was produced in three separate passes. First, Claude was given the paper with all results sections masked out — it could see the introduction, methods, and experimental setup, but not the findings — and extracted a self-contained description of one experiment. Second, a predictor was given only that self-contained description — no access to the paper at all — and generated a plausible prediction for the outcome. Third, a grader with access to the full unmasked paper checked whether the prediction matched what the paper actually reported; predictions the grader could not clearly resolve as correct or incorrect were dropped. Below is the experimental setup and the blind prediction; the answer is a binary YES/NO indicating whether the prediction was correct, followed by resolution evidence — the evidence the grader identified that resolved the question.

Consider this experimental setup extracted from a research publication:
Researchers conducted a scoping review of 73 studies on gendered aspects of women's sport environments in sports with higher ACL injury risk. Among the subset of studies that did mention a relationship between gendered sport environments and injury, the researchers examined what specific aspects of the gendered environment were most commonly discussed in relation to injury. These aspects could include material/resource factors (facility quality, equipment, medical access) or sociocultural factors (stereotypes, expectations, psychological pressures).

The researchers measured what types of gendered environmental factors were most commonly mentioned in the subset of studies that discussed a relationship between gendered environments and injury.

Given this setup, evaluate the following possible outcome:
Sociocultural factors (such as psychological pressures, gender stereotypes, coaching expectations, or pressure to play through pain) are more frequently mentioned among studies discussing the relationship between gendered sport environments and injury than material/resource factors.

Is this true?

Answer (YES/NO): NO